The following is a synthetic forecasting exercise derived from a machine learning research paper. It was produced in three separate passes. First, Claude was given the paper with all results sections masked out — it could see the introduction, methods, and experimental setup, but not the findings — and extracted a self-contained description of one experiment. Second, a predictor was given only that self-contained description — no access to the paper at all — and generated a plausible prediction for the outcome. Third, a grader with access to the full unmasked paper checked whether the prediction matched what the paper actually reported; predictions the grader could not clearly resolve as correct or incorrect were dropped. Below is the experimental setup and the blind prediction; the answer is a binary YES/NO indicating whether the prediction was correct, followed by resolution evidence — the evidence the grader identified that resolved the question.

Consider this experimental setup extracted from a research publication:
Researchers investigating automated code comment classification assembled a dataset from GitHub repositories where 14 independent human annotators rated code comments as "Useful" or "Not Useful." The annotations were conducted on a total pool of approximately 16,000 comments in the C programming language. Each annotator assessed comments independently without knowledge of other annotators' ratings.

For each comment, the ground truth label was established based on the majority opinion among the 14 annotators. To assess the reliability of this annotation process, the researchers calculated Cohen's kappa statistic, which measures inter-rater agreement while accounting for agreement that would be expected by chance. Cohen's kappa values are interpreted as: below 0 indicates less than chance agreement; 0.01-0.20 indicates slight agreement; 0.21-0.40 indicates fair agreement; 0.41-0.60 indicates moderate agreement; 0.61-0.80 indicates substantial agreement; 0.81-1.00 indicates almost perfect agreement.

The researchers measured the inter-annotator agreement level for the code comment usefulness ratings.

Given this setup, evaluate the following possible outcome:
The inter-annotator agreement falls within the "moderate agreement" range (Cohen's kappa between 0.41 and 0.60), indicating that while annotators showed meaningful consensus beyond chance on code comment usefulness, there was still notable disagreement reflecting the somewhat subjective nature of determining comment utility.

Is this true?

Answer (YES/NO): NO